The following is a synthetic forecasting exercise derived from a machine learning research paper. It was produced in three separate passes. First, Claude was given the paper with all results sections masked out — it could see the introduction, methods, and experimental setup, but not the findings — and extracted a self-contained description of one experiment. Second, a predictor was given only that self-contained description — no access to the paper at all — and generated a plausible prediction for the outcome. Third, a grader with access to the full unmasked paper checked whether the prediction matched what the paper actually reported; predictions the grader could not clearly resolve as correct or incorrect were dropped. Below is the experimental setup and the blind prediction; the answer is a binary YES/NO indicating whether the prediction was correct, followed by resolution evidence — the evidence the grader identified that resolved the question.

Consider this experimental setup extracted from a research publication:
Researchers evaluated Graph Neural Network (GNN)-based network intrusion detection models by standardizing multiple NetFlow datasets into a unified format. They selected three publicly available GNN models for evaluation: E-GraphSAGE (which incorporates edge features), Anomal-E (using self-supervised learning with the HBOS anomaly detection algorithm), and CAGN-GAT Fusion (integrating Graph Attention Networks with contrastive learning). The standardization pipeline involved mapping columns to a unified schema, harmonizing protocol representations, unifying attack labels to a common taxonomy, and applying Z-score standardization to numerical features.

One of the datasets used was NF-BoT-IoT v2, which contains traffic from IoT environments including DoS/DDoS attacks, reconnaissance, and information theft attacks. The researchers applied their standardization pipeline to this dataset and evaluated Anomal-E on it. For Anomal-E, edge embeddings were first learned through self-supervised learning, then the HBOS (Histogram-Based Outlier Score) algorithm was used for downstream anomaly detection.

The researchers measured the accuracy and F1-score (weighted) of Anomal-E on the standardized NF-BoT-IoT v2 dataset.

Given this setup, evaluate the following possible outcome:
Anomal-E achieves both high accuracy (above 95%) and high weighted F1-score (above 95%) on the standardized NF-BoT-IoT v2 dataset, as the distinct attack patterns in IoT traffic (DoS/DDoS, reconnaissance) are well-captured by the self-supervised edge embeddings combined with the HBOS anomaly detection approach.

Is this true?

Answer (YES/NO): NO